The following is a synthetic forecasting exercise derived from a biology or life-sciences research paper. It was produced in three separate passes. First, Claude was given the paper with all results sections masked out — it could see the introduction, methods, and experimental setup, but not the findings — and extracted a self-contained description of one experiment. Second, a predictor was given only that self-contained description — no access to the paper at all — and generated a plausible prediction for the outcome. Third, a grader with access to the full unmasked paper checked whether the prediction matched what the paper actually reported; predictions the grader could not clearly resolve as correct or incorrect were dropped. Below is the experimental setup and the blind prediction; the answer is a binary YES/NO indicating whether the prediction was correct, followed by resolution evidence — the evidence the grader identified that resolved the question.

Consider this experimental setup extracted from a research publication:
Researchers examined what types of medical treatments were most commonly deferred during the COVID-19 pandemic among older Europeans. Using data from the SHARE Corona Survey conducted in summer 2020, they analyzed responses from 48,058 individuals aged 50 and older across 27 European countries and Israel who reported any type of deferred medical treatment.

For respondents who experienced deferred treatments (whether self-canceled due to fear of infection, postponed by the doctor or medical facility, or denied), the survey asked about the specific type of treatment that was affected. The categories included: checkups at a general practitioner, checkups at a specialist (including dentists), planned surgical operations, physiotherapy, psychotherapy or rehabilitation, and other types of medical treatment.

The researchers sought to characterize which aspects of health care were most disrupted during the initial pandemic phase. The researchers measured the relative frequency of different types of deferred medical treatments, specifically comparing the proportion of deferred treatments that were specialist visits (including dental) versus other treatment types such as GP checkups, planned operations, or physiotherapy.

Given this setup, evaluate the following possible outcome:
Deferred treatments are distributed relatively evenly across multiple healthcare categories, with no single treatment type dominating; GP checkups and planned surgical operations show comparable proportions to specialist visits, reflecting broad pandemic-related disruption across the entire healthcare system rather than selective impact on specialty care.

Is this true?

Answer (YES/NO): NO